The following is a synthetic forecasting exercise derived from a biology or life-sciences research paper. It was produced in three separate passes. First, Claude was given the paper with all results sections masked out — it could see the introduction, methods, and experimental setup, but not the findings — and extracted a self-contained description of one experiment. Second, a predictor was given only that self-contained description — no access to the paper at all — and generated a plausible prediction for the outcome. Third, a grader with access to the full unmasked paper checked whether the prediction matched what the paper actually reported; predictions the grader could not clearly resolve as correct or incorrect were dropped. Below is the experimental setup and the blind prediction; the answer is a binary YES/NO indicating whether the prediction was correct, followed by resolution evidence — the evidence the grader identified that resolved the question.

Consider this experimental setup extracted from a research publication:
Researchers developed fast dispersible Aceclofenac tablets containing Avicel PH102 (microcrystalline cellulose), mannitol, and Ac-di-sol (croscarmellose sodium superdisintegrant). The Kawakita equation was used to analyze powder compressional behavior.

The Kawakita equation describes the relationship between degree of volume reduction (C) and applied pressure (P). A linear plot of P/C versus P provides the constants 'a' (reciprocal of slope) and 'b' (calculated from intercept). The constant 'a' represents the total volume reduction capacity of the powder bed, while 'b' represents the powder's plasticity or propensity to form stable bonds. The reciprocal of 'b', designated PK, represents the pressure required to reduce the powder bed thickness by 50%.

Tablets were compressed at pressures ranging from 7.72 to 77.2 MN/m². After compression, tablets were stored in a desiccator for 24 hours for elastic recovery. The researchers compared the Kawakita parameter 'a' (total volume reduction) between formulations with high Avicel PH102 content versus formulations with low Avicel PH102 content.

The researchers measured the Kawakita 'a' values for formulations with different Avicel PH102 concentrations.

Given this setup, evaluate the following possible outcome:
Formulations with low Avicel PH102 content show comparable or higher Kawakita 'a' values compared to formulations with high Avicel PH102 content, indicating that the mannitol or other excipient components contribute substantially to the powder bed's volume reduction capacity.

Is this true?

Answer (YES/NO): NO